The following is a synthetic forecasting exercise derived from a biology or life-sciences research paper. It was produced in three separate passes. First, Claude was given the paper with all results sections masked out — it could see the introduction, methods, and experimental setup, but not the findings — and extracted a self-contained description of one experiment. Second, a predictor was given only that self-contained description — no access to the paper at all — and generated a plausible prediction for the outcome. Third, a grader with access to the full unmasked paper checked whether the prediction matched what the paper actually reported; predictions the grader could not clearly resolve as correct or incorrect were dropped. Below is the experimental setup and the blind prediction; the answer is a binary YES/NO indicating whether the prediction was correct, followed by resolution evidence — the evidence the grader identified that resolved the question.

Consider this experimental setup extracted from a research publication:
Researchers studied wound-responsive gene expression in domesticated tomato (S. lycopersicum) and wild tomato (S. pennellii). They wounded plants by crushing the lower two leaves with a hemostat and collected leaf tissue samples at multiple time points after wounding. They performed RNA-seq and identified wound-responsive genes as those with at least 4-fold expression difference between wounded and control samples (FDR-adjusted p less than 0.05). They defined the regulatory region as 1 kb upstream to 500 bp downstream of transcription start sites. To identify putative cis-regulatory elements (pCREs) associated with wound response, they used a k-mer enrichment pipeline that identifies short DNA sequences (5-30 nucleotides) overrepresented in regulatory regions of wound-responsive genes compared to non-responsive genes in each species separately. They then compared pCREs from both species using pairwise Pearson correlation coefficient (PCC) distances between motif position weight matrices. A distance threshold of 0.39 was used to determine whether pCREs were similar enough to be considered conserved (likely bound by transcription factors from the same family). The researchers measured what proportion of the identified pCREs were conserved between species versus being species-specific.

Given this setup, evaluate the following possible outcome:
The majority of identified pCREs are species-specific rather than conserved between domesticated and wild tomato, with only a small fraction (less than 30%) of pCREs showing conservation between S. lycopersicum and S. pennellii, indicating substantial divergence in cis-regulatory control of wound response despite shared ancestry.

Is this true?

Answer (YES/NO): NO